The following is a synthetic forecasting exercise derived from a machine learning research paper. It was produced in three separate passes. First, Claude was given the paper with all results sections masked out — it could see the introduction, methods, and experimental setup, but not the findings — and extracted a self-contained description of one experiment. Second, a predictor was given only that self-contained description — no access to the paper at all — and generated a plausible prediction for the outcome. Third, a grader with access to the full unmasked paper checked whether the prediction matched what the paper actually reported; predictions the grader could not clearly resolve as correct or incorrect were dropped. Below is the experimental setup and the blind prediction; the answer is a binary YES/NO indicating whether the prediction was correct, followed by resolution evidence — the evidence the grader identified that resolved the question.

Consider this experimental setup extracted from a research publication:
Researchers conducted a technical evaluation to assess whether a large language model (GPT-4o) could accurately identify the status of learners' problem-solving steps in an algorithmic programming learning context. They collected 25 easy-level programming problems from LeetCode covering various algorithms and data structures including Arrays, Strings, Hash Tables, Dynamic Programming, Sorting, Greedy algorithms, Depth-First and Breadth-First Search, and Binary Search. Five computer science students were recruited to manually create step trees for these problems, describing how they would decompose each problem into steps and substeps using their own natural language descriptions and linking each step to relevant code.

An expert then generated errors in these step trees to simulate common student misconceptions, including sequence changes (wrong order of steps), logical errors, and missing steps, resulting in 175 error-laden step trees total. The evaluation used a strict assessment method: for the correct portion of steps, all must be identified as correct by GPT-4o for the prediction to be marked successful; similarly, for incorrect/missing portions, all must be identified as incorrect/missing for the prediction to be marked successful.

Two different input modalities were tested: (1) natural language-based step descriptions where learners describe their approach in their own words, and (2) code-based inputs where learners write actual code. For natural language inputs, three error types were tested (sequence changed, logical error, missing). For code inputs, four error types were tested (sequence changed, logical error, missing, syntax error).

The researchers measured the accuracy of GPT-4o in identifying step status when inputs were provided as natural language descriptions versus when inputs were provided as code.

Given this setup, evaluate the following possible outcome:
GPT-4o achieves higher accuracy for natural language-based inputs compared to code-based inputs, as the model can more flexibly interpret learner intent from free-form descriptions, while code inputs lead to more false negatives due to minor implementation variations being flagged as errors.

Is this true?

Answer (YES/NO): NO